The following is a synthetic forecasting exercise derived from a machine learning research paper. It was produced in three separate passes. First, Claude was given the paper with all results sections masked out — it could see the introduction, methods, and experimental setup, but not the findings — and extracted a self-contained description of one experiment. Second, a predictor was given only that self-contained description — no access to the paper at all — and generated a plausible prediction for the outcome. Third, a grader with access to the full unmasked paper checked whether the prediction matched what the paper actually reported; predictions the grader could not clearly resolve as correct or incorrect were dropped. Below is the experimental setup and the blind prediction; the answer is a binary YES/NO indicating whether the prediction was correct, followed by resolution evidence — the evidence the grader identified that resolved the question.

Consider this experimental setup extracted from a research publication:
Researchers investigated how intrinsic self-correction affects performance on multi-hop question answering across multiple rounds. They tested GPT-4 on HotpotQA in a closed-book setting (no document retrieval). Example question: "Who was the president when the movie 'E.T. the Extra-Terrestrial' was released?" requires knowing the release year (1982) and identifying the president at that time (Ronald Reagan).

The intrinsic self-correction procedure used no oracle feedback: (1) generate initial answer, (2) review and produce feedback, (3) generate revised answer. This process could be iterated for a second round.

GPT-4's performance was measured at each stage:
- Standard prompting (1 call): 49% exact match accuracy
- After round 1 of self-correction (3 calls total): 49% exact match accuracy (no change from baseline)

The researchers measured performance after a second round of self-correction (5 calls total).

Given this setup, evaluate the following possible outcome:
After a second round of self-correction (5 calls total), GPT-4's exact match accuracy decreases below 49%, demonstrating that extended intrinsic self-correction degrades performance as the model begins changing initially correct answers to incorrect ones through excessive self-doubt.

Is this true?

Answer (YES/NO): YES